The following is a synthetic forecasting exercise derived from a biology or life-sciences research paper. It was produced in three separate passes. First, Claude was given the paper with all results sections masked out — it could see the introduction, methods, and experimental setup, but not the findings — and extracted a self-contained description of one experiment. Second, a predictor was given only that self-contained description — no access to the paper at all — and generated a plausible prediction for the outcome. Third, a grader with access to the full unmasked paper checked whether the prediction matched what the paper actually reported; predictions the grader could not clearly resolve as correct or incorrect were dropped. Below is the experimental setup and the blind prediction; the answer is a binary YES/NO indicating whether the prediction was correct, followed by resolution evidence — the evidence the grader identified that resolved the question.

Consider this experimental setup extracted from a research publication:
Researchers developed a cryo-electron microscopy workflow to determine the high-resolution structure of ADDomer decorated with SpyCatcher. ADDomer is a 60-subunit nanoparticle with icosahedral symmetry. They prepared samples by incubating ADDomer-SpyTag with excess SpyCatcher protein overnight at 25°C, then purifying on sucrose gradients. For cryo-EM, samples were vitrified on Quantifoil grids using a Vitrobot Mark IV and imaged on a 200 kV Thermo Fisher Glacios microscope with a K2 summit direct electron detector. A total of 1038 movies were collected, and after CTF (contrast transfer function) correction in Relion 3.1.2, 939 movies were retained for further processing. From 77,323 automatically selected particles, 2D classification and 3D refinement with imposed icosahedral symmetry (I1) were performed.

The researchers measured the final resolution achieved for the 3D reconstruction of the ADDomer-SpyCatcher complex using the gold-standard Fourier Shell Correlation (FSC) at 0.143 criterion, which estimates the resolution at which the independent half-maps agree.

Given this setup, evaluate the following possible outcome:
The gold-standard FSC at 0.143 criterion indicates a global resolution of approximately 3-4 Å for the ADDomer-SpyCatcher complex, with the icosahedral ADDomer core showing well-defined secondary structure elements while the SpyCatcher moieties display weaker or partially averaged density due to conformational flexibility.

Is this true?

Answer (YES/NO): NO